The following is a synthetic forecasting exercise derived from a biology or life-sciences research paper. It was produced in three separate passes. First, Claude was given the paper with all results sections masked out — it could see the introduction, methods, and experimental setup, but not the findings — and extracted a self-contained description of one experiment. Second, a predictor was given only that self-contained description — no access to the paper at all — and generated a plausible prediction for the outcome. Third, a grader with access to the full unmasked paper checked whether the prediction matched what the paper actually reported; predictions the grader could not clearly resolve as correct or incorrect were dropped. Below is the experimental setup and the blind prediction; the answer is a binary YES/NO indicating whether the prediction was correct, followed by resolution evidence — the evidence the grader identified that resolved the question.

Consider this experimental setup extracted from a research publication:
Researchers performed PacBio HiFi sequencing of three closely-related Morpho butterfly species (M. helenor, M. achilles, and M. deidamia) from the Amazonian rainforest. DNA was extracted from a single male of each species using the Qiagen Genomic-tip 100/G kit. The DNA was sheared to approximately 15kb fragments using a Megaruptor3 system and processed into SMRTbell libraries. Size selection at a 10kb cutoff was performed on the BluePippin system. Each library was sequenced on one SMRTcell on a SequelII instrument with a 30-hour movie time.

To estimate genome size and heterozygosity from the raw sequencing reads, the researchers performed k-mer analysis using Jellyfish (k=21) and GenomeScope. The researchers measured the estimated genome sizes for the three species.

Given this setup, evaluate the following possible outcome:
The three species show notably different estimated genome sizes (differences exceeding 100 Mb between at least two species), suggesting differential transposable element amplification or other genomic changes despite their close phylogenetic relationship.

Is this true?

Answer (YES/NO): NO